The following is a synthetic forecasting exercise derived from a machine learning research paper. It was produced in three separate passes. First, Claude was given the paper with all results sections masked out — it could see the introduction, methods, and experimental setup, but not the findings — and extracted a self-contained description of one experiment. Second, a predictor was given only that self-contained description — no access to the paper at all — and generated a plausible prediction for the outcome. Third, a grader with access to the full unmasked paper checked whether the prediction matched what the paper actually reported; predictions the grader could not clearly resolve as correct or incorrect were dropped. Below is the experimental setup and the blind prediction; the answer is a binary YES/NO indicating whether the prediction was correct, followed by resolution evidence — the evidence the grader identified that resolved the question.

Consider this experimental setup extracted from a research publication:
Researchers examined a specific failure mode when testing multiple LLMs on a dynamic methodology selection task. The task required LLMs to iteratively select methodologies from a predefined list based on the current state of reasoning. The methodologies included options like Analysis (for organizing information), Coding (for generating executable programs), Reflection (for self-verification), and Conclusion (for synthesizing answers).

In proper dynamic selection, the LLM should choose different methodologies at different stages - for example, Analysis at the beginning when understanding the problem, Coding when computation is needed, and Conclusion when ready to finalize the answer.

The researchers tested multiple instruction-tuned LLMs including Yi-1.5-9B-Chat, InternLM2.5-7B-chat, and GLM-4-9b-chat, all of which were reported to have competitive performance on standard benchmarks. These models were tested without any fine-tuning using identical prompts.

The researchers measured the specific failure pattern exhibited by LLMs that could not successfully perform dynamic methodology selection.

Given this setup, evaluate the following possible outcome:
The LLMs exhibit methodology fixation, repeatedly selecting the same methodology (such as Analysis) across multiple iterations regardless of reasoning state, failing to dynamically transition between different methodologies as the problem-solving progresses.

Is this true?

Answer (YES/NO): YES